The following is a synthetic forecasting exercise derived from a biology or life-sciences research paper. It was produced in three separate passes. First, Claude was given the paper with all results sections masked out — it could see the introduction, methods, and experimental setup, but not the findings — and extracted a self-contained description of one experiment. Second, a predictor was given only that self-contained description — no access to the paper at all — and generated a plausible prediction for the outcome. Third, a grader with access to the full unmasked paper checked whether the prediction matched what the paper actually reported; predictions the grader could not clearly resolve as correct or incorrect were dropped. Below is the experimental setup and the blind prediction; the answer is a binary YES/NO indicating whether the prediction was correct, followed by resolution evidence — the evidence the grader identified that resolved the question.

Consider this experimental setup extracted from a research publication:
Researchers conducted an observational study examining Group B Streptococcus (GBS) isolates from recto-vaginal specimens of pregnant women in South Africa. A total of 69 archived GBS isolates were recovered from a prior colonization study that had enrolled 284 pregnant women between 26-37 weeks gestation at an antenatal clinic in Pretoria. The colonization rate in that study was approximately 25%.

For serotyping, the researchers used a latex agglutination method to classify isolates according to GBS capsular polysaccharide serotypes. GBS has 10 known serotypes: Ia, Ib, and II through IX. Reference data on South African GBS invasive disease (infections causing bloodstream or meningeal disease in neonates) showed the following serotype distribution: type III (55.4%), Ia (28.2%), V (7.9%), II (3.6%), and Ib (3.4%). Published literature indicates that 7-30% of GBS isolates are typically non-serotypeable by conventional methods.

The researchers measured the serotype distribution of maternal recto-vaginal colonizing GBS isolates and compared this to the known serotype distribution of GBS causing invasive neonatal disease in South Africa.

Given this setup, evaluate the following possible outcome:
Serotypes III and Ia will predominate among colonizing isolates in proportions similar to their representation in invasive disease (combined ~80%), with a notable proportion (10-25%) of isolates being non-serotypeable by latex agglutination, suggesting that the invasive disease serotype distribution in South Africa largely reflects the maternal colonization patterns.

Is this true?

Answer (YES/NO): NO